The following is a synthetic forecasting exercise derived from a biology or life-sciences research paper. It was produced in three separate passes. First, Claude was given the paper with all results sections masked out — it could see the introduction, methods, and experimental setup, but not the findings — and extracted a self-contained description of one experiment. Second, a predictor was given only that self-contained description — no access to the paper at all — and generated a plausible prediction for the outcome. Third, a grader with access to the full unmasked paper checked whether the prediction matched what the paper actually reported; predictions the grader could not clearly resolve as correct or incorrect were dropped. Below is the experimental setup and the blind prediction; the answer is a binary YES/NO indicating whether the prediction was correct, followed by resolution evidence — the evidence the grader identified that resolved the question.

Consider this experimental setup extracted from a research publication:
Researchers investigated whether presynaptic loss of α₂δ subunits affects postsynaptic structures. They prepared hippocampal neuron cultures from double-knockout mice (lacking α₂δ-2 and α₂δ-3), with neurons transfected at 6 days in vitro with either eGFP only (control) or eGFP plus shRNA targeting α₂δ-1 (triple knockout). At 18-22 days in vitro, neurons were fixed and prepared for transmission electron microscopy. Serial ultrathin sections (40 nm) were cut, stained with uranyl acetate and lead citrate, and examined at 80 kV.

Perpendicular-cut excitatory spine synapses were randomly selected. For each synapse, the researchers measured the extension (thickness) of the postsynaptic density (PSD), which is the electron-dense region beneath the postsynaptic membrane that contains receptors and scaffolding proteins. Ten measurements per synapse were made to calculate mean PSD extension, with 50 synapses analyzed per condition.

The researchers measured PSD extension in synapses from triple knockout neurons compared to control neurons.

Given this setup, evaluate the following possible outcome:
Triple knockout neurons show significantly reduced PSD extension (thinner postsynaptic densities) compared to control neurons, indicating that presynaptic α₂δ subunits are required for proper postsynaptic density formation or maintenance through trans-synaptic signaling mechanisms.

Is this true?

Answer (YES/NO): YES